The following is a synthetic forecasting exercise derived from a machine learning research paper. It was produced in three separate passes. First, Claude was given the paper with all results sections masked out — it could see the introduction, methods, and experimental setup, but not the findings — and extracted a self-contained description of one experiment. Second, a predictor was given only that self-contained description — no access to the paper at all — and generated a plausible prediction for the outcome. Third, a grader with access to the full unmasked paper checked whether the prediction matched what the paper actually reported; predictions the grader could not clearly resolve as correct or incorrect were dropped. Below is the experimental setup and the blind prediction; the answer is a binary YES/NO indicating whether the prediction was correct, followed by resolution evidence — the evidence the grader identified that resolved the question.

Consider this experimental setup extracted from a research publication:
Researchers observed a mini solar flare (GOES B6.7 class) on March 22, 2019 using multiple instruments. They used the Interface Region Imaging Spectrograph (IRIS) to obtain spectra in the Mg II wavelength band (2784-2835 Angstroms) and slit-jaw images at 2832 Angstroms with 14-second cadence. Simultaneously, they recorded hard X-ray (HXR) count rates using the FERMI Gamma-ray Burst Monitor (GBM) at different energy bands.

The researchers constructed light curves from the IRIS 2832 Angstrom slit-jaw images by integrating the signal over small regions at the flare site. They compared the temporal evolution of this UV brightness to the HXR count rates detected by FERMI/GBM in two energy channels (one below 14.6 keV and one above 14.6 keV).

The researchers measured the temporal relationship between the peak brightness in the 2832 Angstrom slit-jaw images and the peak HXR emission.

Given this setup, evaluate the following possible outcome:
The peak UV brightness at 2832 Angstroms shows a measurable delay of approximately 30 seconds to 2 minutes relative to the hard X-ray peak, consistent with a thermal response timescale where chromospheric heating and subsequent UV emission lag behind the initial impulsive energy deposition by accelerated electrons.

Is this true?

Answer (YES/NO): NO